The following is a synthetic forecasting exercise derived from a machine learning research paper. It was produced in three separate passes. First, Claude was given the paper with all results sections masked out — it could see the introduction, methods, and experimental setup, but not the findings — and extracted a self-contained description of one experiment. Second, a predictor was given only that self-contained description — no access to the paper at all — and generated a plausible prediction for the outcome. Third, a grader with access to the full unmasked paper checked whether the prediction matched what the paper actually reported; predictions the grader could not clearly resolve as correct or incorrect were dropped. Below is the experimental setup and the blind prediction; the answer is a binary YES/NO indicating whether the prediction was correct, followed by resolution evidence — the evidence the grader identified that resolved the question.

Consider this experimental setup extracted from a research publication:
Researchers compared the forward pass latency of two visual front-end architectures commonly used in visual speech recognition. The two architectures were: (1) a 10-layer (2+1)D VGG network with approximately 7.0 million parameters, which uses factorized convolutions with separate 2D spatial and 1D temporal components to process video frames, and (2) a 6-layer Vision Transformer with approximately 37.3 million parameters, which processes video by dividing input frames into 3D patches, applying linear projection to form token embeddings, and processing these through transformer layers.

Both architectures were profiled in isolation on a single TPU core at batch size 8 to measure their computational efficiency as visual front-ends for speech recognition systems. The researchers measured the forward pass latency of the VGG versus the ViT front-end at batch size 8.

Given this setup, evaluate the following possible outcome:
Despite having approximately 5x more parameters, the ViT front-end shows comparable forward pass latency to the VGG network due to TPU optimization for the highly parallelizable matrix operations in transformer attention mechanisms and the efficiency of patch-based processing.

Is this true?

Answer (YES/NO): NO